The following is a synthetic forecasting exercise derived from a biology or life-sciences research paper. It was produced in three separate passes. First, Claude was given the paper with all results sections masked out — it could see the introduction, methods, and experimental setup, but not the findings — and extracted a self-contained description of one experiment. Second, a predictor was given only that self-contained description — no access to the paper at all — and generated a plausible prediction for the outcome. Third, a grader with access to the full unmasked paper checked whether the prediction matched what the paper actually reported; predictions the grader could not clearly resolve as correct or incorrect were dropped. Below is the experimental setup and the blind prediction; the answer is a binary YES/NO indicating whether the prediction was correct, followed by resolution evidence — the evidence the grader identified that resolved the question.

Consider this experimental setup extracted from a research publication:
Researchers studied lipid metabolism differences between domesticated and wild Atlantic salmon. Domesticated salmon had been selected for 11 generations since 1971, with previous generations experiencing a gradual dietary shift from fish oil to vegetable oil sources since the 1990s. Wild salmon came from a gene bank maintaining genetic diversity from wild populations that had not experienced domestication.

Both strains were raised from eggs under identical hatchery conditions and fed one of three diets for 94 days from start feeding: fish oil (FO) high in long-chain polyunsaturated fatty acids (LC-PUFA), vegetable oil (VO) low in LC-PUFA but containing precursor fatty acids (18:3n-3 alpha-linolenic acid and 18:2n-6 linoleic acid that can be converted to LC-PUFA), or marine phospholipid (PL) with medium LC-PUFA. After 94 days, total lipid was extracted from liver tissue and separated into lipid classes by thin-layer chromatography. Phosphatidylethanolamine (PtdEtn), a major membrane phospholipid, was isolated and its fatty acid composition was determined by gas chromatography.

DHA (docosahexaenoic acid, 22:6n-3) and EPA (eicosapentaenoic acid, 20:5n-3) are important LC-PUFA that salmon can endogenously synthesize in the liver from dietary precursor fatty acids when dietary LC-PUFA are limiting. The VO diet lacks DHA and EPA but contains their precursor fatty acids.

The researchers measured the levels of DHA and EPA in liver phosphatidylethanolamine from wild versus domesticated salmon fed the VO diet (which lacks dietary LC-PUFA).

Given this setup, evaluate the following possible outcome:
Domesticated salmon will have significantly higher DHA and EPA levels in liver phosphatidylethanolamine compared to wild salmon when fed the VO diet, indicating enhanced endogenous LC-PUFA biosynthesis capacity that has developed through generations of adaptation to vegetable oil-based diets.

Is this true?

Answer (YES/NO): NO